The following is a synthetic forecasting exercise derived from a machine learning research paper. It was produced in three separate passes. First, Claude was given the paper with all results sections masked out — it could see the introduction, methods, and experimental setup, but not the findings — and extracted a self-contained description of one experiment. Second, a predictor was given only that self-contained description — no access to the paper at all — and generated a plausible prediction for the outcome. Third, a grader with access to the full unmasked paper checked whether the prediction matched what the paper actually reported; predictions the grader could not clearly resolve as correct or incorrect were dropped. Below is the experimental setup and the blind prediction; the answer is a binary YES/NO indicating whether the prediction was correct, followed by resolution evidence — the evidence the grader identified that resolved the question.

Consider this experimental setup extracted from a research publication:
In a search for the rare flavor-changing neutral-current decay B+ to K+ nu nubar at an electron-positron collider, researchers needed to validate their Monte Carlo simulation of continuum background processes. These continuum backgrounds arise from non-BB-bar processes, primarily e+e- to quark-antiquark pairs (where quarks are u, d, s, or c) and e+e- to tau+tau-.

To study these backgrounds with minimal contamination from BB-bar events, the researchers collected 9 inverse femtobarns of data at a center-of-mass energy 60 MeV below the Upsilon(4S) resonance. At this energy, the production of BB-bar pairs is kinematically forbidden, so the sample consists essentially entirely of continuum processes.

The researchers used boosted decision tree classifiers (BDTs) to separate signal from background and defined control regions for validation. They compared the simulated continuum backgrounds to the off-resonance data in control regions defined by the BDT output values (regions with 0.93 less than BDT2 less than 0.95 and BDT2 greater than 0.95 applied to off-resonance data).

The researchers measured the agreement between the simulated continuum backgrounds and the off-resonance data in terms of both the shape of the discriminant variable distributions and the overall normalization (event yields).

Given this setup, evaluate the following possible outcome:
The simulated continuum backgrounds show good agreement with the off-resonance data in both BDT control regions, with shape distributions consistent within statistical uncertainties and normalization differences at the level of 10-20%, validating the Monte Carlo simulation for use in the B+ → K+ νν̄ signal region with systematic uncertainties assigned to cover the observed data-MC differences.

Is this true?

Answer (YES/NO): NO